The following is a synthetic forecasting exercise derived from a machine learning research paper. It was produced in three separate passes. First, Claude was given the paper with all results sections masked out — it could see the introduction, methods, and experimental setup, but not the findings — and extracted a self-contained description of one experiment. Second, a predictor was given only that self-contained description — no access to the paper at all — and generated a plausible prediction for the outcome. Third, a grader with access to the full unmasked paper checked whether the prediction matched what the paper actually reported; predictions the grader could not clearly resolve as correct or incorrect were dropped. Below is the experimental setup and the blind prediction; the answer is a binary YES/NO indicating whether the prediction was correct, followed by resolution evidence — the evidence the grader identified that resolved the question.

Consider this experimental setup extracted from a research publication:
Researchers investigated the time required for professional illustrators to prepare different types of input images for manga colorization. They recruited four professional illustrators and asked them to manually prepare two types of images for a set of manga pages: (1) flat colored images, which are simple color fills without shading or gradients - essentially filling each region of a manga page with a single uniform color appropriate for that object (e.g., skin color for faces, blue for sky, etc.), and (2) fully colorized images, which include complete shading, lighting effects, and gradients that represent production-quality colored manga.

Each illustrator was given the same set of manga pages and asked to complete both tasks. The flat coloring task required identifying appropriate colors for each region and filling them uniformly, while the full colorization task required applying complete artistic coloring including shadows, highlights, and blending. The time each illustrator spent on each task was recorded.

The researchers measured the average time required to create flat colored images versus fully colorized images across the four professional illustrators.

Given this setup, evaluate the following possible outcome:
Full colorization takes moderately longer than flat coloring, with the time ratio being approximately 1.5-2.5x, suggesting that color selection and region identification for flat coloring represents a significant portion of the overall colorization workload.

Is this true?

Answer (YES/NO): YES